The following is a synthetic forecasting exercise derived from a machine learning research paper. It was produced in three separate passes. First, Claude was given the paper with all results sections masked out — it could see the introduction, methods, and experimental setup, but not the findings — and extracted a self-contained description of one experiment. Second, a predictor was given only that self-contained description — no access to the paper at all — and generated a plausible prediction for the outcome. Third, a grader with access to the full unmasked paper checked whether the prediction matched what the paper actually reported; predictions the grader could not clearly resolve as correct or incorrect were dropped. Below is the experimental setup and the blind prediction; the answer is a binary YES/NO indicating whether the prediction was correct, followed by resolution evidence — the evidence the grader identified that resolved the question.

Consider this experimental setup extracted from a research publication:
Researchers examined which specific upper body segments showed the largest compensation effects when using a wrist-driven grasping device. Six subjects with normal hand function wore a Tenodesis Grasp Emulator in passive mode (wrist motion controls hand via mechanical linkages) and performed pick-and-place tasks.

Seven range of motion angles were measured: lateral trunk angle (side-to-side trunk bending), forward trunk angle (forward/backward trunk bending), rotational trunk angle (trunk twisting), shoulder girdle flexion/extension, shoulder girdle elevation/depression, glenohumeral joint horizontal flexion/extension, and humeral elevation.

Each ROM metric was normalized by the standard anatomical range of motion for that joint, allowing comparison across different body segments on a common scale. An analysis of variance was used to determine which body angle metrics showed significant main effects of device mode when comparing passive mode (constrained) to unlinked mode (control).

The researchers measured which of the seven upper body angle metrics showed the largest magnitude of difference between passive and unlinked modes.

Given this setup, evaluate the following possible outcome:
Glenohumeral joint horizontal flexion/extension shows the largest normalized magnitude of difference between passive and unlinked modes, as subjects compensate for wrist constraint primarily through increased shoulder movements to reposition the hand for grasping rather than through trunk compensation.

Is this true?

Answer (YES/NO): NO